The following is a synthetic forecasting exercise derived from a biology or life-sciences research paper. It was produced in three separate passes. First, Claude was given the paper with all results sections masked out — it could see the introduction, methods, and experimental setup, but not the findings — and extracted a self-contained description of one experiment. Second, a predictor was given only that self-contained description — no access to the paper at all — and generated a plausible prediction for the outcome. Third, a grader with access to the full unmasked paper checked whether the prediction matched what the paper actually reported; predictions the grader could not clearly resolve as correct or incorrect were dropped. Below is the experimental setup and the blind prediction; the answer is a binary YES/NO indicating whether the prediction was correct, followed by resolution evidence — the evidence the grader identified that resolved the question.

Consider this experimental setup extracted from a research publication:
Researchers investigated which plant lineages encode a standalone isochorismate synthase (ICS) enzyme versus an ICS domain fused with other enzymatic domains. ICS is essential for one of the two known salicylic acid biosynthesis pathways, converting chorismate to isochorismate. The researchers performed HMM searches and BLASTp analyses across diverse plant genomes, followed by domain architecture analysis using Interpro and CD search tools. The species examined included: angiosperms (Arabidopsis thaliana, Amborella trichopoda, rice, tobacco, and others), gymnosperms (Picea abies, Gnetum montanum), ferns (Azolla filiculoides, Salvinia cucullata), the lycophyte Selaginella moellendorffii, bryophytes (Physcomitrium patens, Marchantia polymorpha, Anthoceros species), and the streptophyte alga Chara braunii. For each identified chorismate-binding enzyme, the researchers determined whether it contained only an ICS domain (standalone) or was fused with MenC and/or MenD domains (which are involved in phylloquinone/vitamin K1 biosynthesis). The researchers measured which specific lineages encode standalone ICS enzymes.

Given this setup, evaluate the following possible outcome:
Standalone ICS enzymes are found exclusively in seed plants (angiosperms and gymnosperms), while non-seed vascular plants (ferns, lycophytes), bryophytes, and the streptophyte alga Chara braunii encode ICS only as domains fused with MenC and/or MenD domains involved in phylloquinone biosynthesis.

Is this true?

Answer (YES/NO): NO